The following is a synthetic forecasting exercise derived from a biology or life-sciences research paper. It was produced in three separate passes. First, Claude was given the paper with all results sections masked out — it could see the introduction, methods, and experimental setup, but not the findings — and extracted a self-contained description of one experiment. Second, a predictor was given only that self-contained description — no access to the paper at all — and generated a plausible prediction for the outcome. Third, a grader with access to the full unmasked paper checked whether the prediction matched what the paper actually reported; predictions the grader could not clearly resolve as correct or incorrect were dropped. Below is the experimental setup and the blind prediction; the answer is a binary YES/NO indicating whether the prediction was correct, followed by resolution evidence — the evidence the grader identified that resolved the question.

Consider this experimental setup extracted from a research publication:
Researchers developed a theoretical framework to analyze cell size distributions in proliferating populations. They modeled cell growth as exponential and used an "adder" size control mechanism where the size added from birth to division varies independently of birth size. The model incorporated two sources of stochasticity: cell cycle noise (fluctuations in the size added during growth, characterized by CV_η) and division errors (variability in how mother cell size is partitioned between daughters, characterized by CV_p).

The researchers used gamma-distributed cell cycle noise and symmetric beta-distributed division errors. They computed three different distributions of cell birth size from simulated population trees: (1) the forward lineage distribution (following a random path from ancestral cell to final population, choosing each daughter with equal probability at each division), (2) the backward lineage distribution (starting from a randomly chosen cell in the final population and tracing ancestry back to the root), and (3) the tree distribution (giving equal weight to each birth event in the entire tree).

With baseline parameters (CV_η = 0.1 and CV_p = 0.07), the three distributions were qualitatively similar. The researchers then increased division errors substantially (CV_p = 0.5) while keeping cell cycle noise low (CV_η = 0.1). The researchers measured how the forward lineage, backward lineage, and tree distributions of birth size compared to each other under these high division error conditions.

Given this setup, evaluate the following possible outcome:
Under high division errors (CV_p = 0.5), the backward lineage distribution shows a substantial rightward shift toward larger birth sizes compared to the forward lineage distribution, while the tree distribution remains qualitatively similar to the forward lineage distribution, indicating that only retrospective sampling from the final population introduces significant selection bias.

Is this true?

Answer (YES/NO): NO